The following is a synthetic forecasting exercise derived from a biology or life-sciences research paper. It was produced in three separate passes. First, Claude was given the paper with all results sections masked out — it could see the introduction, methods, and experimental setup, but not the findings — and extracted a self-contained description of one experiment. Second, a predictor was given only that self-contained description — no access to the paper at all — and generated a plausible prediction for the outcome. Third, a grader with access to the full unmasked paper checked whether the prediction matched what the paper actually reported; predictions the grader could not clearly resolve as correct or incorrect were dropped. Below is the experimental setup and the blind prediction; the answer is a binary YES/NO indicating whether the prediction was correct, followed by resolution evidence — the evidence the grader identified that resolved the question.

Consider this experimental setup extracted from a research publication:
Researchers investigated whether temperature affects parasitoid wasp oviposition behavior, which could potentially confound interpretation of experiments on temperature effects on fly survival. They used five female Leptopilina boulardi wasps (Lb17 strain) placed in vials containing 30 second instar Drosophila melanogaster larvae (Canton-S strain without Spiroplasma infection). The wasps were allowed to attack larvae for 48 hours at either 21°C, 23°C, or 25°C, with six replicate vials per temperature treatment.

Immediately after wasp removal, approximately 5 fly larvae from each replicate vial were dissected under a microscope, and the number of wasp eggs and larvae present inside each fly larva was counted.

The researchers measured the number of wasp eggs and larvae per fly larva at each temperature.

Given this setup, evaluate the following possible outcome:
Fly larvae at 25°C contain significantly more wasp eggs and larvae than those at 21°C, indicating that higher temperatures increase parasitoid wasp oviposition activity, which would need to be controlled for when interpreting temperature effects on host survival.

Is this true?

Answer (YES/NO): NO